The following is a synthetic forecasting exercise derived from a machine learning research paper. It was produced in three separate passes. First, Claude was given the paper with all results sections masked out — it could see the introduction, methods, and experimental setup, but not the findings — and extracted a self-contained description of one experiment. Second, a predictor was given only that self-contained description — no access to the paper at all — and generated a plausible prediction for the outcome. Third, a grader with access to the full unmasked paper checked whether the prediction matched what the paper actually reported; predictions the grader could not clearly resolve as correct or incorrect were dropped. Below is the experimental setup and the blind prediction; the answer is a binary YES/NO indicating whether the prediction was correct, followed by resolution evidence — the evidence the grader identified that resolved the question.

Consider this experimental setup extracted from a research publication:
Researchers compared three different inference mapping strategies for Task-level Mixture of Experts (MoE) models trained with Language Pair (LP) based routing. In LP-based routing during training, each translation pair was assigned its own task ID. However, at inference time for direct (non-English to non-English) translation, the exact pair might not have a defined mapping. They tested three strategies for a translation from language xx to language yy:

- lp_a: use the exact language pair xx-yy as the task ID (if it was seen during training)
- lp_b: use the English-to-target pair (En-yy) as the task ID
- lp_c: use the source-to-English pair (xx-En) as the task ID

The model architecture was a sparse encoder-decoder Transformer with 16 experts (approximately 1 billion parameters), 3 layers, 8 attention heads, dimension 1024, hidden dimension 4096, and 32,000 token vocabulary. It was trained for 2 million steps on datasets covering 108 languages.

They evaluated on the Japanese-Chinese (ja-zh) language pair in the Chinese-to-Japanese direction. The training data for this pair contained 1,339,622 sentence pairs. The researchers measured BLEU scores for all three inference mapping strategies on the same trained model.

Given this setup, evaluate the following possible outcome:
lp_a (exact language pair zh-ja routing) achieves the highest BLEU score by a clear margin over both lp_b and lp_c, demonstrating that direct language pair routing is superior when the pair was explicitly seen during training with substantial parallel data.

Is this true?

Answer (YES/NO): NO